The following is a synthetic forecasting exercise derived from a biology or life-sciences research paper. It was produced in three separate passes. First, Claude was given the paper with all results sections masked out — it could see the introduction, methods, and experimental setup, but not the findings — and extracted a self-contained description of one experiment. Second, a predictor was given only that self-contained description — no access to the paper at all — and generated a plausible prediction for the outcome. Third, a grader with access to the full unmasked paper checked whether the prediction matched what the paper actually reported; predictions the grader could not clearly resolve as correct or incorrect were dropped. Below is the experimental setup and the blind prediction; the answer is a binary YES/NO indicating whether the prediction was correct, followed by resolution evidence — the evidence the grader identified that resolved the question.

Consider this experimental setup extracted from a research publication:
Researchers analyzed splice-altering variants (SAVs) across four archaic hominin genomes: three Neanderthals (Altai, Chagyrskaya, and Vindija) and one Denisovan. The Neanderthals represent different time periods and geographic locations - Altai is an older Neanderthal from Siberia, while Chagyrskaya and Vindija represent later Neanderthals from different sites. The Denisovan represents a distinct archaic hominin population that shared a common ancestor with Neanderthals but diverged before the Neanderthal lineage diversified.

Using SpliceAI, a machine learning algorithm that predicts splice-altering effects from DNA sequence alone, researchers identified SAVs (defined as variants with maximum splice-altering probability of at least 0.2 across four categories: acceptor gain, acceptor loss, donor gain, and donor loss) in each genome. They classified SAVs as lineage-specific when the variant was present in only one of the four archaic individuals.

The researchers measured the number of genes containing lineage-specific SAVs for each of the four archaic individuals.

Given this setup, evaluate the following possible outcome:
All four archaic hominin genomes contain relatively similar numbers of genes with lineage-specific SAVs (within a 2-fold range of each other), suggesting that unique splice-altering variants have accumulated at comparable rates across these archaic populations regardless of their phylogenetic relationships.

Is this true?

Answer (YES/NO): NO